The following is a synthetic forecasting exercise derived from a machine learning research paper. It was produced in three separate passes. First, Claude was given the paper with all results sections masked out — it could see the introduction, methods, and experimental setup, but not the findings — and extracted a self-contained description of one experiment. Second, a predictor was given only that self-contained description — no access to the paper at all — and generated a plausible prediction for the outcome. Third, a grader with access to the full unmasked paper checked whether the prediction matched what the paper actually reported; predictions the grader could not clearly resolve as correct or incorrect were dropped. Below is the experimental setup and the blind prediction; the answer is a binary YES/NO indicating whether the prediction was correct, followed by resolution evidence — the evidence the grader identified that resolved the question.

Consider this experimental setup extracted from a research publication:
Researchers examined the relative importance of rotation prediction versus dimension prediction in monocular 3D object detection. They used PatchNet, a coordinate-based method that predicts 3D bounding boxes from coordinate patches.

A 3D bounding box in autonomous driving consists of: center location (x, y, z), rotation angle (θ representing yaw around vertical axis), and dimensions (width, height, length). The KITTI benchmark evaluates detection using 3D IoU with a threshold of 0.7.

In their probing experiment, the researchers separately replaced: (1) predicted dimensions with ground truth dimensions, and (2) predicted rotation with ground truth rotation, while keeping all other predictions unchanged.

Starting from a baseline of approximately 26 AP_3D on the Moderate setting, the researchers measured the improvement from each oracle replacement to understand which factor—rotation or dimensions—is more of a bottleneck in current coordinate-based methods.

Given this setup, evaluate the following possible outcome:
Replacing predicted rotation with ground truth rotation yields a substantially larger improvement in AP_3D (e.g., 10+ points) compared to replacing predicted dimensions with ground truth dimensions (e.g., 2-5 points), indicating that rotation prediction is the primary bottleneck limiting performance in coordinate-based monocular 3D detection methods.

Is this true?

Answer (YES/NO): NO